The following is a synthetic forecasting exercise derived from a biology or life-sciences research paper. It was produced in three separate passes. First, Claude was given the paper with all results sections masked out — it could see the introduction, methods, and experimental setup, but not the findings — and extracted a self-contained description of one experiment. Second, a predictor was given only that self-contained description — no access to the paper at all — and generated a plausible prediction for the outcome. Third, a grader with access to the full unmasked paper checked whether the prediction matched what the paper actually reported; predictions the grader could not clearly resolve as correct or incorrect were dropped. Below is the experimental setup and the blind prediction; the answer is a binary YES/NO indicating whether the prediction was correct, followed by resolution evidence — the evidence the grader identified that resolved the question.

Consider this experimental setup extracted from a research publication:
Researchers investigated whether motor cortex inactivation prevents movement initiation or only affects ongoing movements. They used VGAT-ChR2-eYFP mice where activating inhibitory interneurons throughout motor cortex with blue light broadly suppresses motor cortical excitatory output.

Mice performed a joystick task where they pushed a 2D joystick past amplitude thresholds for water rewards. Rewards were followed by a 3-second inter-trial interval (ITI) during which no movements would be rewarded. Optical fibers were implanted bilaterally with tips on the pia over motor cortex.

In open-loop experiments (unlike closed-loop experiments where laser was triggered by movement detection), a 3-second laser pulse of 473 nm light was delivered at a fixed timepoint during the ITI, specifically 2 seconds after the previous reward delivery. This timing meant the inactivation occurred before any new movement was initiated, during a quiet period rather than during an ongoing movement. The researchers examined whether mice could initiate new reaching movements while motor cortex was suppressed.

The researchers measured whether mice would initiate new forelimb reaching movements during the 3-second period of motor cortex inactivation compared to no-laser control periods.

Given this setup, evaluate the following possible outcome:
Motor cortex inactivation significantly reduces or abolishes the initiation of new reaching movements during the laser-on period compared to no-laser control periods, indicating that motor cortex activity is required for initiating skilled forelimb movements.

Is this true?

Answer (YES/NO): YES